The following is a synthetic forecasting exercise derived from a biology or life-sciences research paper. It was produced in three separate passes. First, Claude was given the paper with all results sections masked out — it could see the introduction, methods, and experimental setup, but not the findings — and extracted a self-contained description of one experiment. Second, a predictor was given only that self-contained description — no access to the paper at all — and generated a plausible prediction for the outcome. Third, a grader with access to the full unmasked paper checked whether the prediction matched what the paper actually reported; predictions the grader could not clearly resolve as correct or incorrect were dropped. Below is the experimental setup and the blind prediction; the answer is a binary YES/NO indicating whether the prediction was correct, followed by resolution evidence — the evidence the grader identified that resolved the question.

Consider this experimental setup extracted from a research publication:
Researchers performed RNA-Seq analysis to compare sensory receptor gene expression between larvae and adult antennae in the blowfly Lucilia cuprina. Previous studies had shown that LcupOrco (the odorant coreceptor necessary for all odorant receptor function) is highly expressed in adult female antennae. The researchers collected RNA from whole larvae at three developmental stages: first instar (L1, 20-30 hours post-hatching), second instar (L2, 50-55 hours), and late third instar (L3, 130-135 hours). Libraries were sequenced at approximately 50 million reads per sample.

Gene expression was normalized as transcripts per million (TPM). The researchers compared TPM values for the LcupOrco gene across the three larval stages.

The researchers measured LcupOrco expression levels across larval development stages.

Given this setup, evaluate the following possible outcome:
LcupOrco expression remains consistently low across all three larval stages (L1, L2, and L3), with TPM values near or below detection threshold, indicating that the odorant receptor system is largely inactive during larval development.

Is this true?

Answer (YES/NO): YES